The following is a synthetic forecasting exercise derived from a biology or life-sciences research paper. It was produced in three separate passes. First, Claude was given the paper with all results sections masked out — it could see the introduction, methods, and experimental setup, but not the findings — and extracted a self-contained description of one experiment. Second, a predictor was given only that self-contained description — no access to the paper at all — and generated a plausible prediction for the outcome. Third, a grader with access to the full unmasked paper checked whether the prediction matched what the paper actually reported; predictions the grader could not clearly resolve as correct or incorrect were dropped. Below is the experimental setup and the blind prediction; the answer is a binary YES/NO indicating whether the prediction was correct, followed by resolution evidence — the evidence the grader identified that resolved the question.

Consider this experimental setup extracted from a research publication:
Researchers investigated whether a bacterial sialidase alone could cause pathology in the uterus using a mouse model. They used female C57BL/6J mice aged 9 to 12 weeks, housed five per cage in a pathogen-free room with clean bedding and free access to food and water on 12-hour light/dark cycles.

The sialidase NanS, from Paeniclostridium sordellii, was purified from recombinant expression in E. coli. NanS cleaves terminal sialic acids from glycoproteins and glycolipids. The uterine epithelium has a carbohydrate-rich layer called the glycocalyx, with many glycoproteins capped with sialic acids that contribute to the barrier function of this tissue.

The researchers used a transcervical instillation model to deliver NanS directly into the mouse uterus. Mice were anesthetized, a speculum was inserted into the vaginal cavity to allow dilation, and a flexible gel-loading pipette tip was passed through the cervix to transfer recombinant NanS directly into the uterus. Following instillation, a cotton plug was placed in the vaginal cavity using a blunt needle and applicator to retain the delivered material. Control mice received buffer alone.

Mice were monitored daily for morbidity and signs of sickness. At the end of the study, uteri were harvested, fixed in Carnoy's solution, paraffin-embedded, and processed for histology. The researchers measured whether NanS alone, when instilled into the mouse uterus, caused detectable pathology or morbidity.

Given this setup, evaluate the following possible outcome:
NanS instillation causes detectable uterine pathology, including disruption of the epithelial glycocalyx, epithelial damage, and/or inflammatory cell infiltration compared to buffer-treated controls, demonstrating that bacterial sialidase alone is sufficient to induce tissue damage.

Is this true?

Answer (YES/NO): NO